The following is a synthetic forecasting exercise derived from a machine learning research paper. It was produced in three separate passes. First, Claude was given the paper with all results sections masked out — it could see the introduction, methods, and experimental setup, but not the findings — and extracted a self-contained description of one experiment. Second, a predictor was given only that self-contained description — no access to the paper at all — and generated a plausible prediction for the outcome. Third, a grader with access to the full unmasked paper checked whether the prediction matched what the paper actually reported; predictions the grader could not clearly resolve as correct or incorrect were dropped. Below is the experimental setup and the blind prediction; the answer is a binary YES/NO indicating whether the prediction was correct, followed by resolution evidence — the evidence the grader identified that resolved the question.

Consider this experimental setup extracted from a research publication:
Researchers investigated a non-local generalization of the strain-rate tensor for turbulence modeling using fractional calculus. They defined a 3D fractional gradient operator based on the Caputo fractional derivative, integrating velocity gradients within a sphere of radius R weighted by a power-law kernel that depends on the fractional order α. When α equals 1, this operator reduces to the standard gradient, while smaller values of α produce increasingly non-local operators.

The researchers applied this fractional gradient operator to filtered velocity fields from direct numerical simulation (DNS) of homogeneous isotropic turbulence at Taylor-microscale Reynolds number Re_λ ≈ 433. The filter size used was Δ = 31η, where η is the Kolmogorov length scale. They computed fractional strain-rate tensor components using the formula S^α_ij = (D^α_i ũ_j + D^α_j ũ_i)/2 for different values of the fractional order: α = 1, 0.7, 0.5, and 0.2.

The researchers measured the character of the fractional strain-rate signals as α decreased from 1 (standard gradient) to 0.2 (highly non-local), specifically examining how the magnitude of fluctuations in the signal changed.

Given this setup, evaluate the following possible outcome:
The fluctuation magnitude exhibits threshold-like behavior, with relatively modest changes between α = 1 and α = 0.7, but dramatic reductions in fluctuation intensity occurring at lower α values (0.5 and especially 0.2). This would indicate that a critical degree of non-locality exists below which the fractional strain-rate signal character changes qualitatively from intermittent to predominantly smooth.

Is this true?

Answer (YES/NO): NO